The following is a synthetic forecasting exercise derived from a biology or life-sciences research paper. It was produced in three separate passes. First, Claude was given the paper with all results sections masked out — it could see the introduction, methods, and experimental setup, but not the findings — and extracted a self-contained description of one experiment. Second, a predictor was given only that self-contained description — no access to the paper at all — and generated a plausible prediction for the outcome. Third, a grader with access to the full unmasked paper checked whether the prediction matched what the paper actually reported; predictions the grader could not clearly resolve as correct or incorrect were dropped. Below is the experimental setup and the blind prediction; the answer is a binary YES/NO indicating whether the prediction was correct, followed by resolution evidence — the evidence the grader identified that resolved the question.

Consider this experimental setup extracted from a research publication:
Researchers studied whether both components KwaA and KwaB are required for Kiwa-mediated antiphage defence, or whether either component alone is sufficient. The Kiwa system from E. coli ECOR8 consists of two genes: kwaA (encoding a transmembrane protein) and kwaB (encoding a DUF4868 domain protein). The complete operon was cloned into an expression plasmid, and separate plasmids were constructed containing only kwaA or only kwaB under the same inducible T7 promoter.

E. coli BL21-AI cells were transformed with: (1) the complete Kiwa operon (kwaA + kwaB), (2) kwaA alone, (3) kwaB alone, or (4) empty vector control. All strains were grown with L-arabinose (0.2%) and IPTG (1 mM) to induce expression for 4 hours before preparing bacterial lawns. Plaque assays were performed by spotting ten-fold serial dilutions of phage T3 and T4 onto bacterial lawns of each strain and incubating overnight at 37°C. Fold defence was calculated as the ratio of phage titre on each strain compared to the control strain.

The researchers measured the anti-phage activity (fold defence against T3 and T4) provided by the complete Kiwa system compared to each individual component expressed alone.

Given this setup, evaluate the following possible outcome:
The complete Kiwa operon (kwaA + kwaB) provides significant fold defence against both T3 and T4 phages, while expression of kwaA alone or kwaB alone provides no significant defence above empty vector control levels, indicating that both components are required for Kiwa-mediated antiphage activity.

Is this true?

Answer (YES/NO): NO